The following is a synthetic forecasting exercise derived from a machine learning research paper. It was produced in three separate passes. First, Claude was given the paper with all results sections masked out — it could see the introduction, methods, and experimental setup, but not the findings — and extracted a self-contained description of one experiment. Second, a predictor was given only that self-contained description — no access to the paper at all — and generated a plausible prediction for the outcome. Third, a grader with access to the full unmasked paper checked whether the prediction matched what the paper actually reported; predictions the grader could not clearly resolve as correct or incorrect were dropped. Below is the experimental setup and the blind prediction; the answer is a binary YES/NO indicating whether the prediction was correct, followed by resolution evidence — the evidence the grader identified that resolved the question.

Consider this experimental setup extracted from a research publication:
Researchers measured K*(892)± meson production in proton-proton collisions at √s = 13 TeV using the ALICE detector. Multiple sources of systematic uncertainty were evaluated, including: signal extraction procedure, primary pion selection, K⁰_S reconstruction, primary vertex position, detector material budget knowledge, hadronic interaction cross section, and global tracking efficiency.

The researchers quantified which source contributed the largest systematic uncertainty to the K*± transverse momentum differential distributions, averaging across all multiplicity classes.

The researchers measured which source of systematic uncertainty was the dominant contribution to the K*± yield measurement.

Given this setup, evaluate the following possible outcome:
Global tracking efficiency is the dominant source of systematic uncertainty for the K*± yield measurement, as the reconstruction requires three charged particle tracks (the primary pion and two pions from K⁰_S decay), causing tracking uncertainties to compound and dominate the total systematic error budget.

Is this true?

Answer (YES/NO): NO